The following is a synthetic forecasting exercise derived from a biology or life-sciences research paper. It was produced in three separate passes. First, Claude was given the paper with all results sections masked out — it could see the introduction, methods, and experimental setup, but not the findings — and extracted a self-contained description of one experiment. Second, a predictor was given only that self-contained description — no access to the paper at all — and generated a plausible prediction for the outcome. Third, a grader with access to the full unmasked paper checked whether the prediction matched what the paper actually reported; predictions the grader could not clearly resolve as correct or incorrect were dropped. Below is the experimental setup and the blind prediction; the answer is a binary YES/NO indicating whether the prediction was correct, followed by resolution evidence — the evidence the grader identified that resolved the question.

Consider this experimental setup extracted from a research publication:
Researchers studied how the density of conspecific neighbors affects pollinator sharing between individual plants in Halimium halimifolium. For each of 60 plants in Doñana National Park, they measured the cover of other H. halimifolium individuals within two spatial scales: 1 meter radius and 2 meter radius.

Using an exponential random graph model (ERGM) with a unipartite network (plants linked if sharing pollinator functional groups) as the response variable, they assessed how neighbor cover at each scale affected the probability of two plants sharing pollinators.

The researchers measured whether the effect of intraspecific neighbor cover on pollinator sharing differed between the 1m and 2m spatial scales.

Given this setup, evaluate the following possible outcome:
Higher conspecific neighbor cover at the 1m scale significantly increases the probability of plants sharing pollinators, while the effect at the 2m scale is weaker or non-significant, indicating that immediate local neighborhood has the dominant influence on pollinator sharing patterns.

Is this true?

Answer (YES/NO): NO